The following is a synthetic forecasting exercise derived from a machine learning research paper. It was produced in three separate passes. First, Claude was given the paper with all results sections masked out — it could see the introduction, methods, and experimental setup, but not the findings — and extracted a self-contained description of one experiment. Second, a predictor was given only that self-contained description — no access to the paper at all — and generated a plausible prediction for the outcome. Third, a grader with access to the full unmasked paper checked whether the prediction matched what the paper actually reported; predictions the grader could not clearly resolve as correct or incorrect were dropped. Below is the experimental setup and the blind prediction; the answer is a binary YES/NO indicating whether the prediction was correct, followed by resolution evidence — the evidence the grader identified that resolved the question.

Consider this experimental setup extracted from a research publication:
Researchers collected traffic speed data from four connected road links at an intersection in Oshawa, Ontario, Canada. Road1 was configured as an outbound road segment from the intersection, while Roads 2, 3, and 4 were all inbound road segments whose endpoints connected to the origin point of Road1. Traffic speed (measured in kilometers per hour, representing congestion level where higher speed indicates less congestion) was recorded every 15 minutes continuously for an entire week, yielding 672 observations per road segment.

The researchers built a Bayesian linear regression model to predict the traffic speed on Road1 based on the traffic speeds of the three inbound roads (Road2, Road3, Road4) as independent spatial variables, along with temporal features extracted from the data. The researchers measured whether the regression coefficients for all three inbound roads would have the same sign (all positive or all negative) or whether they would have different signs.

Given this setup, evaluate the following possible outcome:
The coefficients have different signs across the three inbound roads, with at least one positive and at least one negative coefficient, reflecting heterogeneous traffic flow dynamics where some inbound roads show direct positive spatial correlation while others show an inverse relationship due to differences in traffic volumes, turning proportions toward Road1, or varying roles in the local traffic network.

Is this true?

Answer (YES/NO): YES